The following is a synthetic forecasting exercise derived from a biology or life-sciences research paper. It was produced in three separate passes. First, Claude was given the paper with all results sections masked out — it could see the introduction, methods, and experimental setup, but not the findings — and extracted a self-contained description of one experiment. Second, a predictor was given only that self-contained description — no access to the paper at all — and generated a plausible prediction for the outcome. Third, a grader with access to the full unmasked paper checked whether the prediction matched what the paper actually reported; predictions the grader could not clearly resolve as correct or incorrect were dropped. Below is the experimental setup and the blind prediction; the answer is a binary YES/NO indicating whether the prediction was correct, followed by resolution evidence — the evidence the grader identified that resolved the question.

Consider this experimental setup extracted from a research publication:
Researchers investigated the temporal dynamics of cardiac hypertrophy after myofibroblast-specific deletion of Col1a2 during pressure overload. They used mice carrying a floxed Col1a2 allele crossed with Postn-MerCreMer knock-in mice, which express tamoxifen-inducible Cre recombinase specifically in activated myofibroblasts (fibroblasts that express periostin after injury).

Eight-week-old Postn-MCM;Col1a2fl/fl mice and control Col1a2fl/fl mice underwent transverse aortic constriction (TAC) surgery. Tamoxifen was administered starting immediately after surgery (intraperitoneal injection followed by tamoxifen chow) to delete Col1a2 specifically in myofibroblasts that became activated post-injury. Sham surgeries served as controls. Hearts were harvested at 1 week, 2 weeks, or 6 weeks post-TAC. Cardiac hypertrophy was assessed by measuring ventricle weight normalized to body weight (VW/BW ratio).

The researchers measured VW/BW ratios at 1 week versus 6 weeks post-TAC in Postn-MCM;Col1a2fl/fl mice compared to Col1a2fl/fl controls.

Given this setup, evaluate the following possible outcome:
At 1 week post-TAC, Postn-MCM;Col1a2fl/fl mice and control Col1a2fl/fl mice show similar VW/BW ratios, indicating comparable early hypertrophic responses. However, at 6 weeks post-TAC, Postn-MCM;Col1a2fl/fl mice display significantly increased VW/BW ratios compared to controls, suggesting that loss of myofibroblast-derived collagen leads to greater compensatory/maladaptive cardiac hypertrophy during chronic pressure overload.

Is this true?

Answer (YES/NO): NO